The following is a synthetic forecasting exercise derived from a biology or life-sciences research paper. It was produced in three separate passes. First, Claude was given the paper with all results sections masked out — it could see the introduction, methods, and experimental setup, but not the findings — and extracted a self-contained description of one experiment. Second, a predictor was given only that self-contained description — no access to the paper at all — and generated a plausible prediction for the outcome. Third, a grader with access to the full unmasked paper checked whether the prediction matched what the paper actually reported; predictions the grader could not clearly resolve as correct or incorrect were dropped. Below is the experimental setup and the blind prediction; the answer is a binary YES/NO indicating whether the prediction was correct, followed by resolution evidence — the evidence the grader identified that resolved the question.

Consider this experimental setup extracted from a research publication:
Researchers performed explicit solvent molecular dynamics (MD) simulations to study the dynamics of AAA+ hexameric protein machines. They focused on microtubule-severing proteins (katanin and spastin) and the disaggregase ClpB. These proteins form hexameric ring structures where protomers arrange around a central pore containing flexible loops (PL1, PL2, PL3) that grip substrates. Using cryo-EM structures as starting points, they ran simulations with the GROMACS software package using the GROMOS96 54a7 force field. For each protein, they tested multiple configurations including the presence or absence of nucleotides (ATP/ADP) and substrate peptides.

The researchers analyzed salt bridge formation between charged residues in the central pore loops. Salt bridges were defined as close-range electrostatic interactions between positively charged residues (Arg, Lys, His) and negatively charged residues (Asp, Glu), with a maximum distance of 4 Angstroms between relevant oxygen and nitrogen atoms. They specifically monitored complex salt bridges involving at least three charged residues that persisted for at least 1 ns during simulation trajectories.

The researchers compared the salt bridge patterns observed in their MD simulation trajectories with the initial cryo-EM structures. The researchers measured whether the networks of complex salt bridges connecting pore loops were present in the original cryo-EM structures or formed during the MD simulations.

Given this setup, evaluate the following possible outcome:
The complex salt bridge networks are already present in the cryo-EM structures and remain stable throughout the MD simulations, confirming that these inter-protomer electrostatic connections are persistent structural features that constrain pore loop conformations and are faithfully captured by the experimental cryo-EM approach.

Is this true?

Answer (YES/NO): NO